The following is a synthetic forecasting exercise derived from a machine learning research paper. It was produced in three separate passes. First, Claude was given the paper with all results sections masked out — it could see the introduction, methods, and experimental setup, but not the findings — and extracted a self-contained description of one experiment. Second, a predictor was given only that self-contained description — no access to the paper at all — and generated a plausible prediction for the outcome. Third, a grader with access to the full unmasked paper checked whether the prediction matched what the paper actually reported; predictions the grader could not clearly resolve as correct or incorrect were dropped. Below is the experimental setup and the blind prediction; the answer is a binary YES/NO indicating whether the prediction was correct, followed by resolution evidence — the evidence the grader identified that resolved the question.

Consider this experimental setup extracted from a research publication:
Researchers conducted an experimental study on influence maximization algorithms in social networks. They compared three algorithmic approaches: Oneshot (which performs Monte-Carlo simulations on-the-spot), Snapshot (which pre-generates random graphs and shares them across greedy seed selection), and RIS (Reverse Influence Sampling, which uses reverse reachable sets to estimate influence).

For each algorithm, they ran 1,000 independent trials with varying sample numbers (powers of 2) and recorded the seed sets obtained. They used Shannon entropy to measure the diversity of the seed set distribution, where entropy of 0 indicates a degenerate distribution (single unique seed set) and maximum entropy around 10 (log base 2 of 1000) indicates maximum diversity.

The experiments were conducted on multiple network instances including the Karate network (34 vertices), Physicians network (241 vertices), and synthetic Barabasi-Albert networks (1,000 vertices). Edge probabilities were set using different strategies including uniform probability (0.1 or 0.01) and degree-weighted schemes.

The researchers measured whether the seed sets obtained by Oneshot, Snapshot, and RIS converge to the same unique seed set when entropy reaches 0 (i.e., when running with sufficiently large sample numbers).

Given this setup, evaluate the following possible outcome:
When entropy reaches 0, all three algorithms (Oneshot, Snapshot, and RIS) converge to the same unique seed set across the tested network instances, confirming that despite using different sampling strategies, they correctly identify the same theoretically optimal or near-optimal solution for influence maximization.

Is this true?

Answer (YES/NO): YES